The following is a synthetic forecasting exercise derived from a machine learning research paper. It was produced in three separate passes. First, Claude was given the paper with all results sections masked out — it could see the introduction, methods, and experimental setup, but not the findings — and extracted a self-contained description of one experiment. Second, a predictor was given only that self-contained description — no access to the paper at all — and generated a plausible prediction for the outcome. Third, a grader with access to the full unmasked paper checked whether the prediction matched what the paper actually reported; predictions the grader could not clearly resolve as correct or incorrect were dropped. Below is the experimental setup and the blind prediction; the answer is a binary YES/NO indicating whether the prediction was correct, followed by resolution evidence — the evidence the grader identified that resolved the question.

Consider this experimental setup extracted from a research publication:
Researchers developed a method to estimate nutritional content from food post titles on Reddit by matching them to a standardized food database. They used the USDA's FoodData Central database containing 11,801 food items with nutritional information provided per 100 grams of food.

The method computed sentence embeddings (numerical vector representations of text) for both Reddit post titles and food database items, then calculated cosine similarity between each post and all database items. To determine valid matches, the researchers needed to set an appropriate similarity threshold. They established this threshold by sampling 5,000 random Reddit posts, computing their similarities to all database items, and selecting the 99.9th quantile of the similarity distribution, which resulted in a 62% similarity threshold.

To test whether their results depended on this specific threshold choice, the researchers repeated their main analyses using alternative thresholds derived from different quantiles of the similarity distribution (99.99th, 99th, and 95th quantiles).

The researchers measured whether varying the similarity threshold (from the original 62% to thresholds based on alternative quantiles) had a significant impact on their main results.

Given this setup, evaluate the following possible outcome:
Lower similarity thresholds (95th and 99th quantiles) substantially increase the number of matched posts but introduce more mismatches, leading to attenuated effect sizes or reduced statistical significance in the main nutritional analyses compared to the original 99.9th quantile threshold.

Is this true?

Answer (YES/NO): NO